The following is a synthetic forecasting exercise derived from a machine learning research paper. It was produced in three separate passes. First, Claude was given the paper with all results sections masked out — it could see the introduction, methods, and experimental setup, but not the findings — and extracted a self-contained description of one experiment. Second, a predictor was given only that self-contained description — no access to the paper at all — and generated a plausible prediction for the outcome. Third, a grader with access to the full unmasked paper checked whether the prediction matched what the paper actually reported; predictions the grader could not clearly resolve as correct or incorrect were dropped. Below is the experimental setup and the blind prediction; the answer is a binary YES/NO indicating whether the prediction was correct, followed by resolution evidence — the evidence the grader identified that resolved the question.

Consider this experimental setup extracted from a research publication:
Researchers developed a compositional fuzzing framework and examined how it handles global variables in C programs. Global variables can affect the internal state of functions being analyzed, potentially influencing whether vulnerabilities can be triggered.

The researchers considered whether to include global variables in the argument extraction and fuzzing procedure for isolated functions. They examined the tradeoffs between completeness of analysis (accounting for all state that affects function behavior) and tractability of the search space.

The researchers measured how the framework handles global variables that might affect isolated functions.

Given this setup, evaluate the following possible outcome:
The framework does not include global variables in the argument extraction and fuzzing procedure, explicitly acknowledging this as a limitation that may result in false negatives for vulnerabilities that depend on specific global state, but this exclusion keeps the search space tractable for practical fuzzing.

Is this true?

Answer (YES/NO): YES